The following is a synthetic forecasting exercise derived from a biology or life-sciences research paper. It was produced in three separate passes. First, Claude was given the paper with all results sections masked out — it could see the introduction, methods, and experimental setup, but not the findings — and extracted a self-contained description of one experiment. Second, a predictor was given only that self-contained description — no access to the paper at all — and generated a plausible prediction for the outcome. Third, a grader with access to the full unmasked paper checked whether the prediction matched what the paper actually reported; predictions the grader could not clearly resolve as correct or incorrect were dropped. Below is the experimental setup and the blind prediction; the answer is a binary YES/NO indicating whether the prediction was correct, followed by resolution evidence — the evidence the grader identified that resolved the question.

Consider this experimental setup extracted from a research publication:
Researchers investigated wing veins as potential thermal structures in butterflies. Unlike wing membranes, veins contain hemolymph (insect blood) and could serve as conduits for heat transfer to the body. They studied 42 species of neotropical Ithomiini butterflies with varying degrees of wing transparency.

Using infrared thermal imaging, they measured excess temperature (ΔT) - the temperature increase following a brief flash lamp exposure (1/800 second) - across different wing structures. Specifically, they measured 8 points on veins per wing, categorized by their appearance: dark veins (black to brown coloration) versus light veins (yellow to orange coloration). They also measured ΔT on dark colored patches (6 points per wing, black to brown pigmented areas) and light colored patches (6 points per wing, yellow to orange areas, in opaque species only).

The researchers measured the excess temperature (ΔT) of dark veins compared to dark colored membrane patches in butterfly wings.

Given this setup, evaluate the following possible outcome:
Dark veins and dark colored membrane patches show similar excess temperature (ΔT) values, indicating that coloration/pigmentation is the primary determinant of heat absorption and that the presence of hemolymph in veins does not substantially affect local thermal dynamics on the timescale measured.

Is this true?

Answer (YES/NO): NO